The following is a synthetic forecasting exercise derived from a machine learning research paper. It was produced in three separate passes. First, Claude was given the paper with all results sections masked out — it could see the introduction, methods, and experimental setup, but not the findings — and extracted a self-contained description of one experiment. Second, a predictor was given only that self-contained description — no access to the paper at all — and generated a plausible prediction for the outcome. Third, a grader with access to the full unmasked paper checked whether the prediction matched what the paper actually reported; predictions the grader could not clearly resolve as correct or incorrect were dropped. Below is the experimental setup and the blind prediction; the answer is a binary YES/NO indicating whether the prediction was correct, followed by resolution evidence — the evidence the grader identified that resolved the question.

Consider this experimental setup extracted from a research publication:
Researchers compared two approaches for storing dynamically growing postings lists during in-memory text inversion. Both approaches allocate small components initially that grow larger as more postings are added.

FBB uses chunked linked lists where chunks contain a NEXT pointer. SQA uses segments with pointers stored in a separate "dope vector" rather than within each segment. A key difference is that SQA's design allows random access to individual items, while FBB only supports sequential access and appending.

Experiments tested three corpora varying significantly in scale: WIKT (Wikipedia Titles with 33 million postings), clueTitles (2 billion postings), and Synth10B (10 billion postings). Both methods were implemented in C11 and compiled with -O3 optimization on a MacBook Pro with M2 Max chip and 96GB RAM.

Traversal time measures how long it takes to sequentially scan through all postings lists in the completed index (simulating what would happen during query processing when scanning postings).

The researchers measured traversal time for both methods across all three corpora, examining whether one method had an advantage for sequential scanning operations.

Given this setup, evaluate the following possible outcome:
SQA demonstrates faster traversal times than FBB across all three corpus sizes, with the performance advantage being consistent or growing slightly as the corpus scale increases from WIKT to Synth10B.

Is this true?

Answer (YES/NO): NO